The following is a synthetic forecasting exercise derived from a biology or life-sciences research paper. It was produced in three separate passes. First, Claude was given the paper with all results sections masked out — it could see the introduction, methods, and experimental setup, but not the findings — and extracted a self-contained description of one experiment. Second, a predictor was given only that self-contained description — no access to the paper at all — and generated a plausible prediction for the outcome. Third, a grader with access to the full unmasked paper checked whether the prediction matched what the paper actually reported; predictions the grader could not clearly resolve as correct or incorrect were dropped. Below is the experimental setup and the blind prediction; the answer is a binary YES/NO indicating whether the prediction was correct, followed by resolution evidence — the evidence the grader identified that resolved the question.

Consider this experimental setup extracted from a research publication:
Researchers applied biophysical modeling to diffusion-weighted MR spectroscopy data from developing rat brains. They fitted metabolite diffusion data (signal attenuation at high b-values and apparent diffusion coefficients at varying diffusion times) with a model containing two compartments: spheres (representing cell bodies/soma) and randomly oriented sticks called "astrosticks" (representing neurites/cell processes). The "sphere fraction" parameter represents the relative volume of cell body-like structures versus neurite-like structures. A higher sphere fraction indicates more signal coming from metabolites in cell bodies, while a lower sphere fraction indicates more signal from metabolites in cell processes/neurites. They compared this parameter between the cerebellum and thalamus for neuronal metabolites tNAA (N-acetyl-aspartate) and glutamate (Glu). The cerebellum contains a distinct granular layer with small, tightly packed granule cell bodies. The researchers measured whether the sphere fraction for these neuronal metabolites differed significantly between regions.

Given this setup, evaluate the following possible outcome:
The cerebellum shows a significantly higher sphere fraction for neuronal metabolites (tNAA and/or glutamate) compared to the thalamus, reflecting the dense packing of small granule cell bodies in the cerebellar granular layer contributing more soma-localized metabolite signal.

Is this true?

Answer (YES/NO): YES